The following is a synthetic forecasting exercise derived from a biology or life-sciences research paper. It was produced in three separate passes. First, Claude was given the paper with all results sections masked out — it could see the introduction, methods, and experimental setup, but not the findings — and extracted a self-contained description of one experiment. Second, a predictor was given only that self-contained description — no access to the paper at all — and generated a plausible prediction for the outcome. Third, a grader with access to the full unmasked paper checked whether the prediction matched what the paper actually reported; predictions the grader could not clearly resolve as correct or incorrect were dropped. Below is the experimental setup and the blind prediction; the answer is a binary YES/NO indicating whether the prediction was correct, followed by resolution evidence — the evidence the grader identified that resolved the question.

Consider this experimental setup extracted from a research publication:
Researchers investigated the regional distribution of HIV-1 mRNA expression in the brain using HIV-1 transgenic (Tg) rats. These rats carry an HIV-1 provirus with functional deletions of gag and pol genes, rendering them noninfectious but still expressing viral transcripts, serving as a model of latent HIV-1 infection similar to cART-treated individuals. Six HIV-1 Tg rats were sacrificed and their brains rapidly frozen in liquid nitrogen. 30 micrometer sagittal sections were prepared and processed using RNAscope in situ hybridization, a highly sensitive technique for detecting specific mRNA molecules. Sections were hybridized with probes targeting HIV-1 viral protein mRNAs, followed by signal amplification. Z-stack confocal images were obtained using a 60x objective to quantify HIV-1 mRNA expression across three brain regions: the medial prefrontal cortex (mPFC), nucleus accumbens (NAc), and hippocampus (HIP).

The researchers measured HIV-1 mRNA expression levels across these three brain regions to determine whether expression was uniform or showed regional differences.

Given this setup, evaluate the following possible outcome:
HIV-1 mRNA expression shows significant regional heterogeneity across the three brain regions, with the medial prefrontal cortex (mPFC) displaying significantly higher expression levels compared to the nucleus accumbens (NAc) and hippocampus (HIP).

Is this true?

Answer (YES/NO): YES